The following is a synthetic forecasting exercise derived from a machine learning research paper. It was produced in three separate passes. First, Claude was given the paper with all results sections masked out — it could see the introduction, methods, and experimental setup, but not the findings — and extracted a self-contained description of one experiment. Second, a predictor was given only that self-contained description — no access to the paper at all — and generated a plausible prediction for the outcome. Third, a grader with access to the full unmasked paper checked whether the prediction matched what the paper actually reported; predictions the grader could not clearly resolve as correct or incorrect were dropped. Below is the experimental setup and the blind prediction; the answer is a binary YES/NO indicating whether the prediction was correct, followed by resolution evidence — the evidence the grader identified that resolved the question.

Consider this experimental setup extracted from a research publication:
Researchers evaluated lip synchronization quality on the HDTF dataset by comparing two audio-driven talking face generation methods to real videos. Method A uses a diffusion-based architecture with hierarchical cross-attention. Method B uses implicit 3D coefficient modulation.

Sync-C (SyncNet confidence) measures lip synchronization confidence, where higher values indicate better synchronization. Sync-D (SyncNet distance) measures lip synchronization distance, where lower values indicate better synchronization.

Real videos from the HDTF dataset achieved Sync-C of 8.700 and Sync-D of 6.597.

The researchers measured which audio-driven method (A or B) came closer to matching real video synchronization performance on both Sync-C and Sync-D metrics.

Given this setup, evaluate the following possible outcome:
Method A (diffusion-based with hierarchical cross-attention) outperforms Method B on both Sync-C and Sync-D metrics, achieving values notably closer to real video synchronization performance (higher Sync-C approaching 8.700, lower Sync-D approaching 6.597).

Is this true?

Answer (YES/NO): NO